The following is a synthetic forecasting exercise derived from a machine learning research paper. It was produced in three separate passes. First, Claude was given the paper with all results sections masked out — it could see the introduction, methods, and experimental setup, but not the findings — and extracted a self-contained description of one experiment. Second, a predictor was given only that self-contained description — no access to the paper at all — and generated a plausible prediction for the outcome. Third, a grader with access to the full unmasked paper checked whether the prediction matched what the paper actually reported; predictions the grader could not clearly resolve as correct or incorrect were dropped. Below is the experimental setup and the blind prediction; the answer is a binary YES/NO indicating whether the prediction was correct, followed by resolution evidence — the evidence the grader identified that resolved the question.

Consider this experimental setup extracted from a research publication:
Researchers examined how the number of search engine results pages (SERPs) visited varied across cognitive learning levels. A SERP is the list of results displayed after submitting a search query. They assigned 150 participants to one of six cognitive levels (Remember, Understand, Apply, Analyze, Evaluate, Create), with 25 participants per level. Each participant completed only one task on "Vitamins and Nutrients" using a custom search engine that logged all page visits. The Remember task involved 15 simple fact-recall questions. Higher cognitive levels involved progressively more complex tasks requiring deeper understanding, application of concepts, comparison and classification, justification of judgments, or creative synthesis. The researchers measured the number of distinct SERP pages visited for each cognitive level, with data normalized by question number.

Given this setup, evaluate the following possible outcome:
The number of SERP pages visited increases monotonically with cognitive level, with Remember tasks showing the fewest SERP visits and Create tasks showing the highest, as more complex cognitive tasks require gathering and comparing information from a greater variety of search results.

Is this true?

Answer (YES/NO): NO